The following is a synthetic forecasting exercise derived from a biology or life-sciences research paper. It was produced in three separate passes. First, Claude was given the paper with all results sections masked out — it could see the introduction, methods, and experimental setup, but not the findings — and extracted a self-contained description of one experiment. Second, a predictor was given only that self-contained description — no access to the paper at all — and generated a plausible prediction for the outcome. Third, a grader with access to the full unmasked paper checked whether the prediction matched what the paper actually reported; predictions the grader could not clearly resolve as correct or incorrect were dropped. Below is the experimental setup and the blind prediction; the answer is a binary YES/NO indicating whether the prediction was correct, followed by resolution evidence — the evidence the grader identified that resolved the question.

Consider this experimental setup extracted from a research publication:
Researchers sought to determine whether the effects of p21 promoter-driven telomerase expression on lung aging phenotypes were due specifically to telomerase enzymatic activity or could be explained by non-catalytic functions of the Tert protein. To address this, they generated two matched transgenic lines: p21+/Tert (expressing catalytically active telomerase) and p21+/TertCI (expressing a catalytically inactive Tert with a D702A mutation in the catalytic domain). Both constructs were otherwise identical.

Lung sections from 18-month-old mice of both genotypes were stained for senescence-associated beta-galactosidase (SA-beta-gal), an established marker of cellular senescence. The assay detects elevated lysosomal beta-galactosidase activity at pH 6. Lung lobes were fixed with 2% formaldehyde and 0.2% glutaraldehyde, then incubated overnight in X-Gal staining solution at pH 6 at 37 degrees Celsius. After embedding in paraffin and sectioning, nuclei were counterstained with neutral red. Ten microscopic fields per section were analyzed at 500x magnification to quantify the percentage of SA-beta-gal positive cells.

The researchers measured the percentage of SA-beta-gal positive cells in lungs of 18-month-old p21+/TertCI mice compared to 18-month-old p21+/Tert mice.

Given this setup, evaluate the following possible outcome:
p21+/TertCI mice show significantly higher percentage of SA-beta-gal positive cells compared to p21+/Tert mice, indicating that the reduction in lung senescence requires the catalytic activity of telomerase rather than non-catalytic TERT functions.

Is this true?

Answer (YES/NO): YES